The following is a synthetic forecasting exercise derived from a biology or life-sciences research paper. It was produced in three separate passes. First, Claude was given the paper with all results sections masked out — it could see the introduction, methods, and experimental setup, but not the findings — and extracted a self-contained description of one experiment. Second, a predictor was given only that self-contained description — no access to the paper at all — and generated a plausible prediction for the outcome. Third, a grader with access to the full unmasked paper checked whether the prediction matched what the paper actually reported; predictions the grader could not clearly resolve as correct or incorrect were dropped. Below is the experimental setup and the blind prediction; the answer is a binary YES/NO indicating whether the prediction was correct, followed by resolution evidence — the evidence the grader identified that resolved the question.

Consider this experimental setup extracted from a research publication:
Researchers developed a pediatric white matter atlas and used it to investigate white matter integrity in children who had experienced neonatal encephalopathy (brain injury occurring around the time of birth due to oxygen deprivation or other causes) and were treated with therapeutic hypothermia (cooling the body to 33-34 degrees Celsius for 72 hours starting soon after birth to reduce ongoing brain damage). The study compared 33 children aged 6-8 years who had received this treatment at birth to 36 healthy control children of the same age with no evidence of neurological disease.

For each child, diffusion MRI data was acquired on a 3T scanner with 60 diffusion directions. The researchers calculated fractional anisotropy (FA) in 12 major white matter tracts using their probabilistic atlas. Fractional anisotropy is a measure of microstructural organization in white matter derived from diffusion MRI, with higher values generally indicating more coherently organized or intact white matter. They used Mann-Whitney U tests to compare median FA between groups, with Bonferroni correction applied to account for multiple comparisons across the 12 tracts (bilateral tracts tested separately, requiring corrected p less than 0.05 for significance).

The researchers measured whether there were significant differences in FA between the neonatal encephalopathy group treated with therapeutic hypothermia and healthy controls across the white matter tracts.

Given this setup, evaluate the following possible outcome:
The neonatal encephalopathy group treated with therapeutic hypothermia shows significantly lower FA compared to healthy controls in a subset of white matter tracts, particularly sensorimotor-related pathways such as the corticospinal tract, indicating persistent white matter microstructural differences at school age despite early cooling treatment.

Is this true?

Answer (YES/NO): NO